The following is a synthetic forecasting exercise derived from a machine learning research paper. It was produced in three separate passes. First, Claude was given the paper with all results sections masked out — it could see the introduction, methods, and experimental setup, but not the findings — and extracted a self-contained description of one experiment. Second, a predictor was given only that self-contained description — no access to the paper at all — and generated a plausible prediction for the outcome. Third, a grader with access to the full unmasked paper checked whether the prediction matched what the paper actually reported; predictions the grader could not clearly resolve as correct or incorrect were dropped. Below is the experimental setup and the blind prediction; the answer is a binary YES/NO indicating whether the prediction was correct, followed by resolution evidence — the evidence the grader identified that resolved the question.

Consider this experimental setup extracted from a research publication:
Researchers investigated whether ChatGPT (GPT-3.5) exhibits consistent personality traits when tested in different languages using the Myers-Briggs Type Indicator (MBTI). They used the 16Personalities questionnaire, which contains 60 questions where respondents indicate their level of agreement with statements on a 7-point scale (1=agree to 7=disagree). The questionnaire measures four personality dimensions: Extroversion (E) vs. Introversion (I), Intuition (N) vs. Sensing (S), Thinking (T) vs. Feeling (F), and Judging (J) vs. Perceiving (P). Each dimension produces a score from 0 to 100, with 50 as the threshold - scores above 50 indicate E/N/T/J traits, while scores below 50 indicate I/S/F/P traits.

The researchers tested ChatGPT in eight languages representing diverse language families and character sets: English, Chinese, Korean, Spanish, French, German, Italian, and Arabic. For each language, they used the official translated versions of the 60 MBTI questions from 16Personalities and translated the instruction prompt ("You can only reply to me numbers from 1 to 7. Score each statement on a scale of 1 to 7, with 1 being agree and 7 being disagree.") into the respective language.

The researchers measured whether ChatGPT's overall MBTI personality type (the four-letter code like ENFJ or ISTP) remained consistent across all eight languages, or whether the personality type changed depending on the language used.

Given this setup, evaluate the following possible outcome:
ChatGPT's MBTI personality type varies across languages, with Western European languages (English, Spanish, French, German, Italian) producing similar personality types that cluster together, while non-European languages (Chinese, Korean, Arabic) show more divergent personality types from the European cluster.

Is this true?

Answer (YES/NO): NO